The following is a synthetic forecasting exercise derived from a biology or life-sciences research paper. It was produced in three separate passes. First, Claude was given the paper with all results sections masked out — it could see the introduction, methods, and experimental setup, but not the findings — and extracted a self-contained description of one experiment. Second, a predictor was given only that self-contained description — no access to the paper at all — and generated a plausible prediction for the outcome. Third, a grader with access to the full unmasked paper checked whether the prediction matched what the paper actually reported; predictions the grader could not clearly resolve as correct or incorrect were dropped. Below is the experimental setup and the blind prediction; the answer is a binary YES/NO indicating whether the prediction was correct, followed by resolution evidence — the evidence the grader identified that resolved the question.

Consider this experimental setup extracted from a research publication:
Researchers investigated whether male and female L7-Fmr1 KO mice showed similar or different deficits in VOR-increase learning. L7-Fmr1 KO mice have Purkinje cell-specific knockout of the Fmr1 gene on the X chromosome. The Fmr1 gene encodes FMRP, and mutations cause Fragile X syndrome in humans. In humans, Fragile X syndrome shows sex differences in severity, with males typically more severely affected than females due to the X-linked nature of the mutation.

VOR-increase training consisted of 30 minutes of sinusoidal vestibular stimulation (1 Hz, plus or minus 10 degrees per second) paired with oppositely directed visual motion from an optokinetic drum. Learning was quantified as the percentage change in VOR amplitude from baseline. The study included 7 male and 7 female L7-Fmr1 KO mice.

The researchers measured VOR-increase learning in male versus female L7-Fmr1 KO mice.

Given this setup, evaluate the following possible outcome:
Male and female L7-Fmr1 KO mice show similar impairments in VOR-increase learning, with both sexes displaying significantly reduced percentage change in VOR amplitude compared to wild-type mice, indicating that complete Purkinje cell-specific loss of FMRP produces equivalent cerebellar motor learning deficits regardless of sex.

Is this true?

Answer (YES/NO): YES